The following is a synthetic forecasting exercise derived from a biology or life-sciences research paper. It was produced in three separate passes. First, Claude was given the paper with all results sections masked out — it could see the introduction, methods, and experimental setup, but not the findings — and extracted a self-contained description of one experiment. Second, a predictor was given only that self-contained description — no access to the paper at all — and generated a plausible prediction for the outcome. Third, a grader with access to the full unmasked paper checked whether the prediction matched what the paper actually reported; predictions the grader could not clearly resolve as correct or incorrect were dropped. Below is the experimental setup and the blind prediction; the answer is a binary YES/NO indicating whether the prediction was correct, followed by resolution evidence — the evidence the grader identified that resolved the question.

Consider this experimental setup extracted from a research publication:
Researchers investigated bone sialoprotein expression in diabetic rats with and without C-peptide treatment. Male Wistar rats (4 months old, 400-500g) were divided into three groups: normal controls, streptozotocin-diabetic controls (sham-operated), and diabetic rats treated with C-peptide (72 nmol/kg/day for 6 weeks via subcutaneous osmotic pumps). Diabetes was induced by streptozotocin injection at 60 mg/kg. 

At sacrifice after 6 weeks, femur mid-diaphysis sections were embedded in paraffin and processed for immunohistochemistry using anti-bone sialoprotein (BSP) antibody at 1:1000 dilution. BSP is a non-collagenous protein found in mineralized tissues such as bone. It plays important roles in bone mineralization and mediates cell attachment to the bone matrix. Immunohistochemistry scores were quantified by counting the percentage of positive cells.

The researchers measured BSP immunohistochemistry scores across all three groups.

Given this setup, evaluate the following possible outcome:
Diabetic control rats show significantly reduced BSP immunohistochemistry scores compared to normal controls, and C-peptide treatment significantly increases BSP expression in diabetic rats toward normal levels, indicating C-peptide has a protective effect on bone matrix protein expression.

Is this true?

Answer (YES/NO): NO